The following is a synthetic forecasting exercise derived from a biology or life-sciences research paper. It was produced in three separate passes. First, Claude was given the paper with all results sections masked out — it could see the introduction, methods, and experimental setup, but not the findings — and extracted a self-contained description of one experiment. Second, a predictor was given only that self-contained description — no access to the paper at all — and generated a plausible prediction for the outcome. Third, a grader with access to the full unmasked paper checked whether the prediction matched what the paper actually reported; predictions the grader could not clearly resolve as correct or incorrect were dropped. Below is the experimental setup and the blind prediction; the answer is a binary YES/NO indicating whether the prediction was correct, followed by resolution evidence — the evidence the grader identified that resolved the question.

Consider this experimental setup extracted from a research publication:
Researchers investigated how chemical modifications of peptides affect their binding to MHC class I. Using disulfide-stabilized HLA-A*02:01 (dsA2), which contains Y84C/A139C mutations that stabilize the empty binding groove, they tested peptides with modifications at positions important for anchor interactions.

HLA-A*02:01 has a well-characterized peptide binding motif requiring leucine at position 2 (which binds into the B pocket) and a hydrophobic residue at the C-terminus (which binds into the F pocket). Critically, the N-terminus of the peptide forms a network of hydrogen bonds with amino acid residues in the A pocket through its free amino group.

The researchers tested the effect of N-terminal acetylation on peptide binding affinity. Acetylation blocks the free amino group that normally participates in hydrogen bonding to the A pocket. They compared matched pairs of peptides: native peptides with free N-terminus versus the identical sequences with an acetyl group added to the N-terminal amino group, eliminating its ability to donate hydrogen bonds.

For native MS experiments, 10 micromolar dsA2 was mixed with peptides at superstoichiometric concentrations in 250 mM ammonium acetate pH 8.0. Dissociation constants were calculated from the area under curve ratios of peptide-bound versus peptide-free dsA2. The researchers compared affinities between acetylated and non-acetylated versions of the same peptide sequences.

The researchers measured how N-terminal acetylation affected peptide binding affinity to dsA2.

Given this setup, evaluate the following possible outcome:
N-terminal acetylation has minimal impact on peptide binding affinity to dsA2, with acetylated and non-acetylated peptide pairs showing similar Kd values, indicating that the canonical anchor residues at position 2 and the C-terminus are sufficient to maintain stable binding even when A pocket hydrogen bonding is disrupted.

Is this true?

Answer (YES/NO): YES